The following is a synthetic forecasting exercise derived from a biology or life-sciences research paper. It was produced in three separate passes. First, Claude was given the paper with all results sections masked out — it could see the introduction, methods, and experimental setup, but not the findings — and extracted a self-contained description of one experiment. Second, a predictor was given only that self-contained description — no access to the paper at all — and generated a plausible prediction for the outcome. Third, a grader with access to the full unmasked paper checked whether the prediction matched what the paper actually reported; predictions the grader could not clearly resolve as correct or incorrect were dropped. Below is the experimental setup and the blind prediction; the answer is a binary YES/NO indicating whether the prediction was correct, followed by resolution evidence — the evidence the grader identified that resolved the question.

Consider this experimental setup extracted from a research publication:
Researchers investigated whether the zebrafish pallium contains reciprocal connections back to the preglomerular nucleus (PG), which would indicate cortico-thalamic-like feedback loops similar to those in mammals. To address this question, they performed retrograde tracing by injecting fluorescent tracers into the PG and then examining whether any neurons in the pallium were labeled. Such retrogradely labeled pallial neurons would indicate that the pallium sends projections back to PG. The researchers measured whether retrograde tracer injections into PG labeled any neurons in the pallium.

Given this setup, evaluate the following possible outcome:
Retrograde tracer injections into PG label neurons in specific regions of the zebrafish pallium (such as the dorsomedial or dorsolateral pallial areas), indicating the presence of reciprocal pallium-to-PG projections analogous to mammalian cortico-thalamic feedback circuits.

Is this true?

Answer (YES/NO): YES